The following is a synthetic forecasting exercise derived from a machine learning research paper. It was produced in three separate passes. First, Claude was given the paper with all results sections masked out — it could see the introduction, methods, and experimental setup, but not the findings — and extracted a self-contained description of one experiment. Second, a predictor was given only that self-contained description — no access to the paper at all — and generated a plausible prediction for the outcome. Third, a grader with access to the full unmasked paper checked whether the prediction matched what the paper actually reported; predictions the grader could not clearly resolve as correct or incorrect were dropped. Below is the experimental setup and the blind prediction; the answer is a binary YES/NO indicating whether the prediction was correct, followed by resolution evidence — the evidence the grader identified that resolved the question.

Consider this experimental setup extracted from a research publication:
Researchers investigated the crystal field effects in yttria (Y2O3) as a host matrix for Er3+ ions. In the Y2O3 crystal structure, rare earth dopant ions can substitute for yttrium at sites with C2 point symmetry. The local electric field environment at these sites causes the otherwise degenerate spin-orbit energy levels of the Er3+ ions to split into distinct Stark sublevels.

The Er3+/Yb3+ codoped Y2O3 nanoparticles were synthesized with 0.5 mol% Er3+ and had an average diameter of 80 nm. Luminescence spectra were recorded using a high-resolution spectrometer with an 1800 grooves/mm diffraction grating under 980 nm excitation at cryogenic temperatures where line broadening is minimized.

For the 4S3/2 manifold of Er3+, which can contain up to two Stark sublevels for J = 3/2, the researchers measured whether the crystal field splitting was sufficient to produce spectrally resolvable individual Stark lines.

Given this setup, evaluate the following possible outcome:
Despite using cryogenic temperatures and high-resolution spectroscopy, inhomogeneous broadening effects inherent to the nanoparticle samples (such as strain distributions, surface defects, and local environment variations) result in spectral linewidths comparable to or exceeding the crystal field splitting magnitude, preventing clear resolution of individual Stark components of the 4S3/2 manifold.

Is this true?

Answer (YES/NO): NO